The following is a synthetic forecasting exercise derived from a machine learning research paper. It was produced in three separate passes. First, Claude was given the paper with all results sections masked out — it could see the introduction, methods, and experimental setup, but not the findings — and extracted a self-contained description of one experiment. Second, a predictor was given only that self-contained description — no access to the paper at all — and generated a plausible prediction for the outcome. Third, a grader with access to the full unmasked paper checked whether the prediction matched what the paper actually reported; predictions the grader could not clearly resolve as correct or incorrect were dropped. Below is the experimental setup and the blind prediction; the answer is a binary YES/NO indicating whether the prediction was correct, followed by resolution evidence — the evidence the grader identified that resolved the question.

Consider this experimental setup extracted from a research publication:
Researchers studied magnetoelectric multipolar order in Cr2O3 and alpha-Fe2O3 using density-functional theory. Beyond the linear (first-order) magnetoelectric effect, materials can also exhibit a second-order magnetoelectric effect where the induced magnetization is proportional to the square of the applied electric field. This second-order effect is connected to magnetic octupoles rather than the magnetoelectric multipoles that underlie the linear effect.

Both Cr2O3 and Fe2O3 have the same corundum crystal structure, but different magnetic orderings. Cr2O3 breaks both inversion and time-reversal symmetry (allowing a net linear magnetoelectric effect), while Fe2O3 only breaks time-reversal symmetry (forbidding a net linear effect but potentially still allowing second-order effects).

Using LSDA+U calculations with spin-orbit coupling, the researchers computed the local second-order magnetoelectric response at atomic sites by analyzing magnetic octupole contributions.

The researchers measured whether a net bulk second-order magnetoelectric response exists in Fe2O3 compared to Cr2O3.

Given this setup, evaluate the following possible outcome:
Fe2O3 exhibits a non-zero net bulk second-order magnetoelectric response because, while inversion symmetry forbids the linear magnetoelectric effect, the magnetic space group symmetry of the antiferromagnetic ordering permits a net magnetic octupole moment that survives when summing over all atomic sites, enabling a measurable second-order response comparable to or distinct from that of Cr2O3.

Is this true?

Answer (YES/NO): YES